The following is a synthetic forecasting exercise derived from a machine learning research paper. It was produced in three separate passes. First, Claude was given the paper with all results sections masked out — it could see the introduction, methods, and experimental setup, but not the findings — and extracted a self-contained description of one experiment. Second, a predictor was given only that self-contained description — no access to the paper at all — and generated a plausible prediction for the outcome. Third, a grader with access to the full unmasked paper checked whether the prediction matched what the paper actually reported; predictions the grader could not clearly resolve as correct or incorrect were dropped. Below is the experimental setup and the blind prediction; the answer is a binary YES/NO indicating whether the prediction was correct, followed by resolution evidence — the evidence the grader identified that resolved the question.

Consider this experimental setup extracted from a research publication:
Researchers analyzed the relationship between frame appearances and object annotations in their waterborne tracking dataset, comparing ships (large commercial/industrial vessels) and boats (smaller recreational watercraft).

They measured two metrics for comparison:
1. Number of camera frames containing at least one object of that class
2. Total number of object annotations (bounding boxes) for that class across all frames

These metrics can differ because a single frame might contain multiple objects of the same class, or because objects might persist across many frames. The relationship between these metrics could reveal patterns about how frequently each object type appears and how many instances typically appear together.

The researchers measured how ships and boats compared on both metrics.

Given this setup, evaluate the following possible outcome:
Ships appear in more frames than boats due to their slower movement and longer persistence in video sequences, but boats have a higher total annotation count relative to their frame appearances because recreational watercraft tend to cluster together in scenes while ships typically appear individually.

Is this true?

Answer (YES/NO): NO